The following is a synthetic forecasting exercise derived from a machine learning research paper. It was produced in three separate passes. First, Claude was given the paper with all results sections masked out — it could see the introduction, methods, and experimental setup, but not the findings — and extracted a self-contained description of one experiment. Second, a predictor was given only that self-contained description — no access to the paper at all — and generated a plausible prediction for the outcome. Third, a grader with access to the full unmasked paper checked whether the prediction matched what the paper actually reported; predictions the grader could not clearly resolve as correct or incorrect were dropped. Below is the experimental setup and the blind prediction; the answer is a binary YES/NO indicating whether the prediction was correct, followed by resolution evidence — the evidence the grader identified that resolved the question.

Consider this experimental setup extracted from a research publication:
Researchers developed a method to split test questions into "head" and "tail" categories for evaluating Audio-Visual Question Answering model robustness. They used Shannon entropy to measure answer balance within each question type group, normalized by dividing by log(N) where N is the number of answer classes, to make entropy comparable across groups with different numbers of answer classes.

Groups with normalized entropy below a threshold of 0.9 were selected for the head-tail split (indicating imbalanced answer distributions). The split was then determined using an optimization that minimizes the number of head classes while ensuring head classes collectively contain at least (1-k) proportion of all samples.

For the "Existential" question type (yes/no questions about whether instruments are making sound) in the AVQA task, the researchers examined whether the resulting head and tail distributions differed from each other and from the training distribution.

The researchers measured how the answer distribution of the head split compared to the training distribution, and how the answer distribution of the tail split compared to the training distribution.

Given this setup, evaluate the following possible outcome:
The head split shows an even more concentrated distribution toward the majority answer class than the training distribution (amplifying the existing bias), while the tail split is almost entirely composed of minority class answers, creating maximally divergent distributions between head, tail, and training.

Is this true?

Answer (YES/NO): NO